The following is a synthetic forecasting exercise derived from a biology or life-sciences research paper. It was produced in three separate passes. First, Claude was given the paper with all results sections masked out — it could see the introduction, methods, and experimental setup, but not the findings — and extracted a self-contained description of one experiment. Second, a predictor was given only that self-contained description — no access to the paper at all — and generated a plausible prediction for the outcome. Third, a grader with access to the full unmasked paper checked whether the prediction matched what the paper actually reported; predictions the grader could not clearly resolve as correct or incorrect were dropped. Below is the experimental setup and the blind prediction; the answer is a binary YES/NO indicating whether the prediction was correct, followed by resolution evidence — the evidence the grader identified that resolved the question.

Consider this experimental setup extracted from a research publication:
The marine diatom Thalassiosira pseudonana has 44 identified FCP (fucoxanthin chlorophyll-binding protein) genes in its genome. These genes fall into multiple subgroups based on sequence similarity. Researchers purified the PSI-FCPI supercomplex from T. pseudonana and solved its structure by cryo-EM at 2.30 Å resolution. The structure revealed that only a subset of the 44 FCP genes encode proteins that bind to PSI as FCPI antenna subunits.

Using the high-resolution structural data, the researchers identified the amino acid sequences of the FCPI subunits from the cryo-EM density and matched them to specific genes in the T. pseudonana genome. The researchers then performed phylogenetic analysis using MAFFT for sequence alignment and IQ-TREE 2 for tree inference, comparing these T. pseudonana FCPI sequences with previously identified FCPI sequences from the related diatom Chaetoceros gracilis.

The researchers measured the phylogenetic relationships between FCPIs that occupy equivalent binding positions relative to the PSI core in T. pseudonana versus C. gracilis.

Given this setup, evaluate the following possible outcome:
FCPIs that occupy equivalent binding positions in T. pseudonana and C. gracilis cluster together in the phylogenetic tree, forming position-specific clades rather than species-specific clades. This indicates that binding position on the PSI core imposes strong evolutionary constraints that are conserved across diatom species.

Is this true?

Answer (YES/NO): NO